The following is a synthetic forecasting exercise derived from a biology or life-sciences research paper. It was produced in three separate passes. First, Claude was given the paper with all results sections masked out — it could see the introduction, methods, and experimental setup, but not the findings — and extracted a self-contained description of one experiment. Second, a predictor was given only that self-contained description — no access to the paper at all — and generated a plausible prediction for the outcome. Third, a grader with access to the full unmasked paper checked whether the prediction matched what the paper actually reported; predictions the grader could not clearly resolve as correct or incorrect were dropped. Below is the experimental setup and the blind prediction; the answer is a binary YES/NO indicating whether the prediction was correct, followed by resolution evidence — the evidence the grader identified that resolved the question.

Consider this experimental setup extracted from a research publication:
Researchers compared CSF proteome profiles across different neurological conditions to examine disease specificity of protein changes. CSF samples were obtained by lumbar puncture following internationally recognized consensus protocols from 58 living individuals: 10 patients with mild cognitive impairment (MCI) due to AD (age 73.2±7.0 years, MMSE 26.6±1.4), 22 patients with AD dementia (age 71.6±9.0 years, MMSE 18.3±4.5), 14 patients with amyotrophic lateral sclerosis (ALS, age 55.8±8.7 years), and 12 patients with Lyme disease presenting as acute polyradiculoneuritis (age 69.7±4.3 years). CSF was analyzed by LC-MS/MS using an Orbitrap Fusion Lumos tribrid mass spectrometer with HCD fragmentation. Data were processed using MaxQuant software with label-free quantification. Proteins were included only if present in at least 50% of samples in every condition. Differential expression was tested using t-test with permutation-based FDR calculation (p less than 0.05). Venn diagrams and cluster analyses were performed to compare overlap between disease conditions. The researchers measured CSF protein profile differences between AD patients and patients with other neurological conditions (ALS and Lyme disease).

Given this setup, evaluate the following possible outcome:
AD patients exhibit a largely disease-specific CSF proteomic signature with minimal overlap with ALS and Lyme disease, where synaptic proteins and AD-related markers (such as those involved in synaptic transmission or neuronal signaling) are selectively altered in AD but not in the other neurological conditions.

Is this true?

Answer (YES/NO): NO